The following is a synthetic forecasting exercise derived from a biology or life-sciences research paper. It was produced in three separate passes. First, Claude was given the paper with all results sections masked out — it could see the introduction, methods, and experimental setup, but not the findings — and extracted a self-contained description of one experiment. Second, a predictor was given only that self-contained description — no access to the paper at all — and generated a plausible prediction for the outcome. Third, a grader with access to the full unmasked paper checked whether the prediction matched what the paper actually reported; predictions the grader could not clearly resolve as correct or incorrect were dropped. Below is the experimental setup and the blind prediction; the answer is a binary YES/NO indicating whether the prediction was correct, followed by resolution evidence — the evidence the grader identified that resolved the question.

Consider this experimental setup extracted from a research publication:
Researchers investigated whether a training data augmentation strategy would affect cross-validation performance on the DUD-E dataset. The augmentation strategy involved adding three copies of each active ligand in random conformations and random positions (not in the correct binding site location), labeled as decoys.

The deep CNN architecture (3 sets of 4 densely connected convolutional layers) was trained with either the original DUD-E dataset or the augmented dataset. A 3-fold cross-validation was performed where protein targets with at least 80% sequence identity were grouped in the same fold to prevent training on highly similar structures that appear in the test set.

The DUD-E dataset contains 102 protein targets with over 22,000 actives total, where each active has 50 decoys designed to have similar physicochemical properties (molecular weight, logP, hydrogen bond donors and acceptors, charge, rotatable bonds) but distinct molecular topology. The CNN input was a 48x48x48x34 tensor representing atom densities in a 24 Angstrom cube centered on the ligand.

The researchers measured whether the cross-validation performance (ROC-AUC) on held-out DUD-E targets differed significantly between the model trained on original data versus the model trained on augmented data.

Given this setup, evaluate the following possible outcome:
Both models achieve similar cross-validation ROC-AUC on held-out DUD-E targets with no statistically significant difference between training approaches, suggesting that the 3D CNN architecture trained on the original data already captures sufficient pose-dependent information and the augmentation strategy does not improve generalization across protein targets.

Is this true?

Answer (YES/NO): YES